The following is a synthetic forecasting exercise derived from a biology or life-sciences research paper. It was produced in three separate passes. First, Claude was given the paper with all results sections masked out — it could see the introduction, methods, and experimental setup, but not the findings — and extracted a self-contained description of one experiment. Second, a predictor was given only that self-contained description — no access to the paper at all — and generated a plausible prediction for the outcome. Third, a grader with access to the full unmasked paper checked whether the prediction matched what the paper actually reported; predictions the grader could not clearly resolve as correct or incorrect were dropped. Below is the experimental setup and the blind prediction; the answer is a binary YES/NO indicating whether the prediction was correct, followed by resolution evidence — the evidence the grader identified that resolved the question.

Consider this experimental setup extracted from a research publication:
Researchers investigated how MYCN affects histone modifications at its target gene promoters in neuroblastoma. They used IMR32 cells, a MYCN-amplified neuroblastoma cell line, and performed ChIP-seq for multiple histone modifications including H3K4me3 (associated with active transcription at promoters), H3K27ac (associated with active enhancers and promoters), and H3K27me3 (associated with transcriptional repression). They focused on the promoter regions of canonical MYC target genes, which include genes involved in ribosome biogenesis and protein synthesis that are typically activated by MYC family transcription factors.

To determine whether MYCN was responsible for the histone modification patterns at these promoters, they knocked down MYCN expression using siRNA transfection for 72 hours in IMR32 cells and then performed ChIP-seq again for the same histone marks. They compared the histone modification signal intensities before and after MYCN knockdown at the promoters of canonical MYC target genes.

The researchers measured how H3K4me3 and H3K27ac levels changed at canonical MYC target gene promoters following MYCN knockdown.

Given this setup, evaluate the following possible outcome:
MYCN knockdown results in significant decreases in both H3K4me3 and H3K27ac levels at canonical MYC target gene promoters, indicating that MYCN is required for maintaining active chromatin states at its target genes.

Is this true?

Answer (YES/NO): YES